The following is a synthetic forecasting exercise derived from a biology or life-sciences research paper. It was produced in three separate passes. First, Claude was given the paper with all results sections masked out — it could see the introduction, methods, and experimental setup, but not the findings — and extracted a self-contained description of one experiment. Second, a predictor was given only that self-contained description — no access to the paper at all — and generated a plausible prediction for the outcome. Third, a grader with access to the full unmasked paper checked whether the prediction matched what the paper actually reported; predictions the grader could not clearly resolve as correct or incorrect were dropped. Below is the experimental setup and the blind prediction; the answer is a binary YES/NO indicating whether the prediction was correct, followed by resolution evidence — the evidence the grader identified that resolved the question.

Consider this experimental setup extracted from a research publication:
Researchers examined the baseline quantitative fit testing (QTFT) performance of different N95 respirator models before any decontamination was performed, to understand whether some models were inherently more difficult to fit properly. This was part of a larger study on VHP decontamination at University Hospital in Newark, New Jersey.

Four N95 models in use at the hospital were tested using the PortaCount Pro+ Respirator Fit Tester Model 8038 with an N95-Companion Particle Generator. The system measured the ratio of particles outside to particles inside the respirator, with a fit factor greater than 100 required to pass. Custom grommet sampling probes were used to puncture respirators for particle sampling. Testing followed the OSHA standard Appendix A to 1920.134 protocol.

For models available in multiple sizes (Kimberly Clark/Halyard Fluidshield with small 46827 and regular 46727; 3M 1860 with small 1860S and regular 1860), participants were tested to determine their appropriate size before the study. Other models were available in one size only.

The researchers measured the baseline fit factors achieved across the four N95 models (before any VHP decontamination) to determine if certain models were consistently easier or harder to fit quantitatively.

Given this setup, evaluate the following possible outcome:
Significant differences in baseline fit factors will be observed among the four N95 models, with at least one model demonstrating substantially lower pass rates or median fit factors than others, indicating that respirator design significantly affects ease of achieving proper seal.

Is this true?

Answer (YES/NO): YES